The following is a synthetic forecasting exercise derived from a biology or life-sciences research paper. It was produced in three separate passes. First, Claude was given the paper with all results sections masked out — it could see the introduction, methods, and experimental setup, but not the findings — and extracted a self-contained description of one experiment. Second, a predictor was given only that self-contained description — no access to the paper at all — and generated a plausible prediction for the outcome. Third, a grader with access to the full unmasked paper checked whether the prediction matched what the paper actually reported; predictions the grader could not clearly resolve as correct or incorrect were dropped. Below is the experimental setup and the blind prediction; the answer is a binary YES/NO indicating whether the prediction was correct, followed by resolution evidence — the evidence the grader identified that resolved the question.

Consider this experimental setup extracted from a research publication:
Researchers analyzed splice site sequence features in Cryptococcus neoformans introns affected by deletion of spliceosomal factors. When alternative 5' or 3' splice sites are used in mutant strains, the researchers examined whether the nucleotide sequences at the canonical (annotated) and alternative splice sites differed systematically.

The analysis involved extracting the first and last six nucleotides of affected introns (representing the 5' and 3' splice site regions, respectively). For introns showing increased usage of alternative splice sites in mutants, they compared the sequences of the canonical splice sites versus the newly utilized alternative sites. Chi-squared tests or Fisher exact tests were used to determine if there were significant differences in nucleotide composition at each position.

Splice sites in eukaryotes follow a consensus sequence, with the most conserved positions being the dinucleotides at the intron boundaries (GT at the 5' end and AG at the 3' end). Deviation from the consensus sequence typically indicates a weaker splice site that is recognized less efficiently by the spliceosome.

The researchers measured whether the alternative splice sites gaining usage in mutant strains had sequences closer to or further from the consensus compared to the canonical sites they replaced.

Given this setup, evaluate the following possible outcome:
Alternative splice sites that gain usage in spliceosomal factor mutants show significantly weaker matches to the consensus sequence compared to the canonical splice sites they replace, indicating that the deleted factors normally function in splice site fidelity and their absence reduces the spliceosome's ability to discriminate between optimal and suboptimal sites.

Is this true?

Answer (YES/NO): YES